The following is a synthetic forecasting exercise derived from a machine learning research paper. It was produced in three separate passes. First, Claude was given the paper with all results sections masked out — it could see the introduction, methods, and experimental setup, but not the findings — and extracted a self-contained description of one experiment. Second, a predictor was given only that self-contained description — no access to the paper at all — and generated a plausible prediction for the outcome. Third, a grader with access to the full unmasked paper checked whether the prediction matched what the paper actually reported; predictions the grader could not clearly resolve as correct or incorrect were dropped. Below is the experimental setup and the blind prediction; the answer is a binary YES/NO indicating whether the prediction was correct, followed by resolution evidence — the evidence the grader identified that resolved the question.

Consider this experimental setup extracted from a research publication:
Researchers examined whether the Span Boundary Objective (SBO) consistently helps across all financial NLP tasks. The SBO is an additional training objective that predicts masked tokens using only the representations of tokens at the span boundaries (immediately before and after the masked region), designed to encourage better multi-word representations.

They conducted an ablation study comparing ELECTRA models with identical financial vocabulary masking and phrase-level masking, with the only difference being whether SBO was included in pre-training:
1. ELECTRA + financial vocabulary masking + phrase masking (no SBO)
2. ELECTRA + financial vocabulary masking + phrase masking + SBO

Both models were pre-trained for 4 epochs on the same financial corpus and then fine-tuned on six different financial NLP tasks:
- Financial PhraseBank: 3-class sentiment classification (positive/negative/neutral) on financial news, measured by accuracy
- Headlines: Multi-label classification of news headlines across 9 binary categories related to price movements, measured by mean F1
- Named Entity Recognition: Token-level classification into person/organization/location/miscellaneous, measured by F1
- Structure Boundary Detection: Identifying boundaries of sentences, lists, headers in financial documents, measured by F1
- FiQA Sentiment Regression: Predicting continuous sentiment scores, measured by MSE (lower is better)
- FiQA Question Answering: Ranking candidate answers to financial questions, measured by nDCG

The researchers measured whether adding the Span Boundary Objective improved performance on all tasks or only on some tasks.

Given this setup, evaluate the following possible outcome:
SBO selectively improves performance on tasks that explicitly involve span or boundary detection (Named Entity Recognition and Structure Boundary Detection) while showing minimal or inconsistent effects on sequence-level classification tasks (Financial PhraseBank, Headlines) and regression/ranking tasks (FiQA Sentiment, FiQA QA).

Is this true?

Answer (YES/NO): NO